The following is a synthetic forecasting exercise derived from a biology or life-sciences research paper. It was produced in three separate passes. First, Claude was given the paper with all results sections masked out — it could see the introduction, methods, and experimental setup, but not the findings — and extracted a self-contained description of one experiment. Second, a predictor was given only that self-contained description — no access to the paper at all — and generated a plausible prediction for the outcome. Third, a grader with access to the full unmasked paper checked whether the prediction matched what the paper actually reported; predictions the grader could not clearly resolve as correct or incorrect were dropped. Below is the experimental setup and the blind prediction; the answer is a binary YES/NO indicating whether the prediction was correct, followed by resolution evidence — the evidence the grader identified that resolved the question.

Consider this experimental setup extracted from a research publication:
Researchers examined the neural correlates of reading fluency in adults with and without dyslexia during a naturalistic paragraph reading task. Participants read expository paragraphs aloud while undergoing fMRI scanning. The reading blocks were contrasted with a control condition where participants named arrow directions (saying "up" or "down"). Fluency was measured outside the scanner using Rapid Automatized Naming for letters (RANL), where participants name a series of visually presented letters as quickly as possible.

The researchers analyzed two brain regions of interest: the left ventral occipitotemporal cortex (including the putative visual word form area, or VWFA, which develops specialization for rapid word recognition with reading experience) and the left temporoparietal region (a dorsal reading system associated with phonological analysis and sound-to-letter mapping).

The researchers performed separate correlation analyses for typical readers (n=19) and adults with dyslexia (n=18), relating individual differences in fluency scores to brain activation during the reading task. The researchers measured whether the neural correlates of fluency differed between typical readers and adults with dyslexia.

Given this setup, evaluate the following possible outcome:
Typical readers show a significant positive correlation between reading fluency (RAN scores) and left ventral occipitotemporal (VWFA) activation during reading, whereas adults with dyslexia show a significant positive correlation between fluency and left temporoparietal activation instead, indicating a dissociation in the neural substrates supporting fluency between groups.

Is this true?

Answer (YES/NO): YES